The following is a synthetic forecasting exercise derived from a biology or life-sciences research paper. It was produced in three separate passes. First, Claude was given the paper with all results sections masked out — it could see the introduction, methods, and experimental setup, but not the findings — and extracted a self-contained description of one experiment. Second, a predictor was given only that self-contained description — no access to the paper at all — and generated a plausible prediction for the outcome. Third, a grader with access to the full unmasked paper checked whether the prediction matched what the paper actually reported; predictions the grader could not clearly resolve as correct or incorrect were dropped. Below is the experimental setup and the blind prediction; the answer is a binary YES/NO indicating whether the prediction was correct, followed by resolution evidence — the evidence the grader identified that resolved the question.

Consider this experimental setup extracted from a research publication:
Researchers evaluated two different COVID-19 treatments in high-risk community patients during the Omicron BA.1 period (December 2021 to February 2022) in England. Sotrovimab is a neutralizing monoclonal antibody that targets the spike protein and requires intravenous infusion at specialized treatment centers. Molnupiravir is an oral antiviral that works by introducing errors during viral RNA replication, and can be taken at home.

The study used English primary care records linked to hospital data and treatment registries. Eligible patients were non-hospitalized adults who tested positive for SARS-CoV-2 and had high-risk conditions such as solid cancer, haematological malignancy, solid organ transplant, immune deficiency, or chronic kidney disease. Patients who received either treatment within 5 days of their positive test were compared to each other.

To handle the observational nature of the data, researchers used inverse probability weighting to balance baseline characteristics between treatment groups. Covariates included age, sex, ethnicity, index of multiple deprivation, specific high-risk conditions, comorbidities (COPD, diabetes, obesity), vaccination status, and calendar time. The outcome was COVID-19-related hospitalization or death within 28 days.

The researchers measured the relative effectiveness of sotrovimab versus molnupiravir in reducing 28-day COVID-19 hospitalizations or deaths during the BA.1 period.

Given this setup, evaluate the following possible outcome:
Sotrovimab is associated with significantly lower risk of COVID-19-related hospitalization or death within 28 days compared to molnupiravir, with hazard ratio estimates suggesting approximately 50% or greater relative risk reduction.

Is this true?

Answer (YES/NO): NO